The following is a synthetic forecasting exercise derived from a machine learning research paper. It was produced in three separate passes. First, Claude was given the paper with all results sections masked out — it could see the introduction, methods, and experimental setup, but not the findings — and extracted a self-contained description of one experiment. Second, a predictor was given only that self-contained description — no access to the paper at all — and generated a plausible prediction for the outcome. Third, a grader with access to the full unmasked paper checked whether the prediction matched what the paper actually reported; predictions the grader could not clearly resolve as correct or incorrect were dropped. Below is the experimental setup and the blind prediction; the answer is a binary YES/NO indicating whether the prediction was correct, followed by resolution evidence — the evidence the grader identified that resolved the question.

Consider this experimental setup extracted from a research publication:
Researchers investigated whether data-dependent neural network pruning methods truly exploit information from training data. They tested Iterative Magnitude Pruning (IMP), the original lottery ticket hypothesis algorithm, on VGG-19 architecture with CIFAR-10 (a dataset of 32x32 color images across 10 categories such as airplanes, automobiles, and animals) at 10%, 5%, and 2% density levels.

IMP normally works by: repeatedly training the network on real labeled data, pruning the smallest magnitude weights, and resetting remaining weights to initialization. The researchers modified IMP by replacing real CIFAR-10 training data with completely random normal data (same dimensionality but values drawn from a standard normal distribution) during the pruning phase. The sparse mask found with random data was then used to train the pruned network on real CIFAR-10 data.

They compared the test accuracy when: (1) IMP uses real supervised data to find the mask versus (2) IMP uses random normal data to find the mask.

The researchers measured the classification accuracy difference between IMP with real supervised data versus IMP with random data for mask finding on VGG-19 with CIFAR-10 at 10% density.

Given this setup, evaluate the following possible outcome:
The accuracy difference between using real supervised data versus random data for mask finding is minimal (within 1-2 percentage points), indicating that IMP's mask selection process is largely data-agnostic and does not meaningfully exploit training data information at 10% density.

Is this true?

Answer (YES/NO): NO